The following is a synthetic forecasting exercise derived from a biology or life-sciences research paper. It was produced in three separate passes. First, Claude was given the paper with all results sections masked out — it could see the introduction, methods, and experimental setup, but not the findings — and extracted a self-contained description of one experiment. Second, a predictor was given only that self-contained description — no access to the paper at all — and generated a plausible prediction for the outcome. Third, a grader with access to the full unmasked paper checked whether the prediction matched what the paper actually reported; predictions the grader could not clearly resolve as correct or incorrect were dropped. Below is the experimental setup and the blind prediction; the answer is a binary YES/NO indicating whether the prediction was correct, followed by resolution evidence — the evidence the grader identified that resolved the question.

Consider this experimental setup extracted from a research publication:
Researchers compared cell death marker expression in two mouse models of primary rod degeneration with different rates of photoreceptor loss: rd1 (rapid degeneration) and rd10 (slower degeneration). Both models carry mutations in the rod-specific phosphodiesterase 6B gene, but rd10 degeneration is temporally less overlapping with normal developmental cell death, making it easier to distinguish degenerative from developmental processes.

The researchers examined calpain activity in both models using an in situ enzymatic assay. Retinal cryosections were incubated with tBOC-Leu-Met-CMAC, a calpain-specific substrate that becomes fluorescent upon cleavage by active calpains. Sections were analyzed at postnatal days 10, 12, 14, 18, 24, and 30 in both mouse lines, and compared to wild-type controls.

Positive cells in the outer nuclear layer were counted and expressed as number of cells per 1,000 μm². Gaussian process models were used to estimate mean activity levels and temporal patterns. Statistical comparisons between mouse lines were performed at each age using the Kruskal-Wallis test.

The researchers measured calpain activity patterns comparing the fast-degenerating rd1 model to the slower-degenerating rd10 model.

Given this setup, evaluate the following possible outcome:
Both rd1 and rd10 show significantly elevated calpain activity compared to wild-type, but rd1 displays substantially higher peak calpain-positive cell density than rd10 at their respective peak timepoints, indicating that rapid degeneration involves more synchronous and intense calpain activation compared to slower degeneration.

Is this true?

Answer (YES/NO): YES